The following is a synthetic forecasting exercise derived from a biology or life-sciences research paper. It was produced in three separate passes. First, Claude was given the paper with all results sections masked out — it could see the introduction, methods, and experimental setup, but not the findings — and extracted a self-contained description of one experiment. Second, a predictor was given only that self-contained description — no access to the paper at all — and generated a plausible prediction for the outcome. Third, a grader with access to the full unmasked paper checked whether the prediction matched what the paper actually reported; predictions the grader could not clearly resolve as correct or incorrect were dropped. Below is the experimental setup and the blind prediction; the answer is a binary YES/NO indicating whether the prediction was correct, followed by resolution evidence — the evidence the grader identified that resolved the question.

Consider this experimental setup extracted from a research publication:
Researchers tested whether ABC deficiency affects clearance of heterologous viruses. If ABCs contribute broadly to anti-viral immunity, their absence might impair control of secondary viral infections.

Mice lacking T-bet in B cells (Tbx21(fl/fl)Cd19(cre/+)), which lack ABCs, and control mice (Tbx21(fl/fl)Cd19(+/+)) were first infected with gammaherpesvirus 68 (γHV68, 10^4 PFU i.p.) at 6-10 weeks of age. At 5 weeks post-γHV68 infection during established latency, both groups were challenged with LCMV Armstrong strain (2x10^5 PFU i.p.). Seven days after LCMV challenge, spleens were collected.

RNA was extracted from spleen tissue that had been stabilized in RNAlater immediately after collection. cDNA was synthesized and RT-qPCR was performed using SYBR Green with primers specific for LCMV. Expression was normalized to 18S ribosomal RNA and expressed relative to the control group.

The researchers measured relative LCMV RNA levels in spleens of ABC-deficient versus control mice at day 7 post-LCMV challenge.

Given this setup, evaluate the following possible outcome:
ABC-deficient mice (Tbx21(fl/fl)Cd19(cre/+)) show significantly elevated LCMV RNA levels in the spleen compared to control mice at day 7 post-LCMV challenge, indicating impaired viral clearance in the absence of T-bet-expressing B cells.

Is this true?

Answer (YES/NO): NO